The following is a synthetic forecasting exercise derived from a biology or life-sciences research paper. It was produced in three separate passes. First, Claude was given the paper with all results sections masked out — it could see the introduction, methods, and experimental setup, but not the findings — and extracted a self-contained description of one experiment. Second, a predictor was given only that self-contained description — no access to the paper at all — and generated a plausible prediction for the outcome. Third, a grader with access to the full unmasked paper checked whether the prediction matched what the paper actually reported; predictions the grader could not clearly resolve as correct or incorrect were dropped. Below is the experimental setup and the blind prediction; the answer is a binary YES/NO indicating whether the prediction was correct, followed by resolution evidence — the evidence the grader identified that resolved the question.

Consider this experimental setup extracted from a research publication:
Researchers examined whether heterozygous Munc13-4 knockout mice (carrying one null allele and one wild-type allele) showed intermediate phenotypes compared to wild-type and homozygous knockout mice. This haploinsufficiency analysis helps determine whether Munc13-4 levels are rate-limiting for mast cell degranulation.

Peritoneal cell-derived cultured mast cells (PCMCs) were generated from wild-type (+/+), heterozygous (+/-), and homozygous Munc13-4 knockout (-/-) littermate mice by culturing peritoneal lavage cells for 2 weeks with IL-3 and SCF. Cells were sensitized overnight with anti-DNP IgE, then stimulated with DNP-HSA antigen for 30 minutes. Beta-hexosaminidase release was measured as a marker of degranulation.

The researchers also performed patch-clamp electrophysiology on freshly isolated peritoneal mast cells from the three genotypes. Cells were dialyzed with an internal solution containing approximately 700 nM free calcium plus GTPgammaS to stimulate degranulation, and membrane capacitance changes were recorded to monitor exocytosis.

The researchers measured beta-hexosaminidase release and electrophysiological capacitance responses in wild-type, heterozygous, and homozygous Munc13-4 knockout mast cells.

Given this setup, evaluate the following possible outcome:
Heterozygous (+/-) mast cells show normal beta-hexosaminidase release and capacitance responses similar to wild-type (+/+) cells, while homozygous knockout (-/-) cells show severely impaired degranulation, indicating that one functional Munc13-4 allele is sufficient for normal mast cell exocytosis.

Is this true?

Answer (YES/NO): NO